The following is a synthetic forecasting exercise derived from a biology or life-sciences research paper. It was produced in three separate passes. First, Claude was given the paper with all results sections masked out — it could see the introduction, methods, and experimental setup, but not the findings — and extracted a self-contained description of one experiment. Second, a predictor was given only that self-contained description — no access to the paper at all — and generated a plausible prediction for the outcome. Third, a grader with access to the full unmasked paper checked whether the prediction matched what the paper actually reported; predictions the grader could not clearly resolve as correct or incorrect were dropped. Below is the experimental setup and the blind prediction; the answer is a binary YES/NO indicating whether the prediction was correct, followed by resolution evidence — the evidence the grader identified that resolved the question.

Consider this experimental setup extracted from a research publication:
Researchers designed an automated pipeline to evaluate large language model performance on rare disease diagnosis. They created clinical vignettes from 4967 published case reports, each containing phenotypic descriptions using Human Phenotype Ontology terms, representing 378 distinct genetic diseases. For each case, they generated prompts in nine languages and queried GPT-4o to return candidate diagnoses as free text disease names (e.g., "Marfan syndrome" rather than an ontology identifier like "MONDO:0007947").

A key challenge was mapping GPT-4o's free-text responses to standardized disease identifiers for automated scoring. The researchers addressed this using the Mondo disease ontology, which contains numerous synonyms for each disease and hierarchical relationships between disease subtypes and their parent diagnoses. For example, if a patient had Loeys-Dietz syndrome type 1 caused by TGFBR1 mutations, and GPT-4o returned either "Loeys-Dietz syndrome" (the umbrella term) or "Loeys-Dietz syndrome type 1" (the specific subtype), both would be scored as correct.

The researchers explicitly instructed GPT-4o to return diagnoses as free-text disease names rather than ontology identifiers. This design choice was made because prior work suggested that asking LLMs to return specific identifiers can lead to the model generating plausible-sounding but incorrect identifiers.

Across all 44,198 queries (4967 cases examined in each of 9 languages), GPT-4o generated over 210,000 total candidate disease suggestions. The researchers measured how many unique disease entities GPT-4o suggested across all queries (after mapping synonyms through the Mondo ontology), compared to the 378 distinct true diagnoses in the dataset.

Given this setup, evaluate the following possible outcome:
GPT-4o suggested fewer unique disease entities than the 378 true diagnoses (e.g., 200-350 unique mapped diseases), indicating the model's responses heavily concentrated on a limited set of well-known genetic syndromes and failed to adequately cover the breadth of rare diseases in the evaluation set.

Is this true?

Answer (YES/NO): NO